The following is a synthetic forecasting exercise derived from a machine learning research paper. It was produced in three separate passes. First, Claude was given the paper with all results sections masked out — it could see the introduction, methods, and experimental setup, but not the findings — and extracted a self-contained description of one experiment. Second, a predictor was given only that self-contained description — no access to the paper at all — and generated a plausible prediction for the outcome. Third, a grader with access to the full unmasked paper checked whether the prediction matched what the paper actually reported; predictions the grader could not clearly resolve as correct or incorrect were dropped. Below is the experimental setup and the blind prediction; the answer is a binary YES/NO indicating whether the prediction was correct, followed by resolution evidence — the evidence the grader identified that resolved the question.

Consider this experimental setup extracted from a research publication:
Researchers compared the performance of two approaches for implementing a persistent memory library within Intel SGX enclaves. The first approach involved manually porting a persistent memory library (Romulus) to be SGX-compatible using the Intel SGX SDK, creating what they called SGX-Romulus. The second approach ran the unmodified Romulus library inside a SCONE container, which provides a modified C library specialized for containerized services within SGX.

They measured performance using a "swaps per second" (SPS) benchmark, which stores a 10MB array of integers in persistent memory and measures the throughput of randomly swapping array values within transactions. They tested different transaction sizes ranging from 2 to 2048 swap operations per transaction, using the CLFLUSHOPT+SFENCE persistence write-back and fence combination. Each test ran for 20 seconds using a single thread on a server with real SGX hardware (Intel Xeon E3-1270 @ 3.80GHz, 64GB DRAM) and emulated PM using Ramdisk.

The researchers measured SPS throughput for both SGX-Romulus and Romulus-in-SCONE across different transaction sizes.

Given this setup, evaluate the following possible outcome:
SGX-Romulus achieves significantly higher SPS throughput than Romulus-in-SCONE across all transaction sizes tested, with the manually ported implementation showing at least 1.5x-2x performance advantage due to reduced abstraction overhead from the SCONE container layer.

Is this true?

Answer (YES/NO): NO